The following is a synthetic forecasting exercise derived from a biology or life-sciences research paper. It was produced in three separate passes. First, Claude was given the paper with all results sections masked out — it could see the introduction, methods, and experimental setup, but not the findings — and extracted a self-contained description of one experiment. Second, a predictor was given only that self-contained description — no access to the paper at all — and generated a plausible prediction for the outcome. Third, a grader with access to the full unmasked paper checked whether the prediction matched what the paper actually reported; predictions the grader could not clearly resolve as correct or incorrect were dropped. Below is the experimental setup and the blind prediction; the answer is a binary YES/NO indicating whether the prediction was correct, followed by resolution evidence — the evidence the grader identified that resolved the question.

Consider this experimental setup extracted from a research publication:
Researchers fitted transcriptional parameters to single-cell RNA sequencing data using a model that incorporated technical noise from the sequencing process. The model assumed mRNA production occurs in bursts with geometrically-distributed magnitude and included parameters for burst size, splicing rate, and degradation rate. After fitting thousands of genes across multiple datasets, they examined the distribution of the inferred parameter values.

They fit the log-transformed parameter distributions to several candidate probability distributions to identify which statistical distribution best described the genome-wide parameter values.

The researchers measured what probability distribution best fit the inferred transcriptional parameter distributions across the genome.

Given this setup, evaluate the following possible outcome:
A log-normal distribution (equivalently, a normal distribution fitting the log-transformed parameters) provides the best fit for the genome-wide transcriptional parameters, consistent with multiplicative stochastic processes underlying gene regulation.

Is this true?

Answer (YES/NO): NO